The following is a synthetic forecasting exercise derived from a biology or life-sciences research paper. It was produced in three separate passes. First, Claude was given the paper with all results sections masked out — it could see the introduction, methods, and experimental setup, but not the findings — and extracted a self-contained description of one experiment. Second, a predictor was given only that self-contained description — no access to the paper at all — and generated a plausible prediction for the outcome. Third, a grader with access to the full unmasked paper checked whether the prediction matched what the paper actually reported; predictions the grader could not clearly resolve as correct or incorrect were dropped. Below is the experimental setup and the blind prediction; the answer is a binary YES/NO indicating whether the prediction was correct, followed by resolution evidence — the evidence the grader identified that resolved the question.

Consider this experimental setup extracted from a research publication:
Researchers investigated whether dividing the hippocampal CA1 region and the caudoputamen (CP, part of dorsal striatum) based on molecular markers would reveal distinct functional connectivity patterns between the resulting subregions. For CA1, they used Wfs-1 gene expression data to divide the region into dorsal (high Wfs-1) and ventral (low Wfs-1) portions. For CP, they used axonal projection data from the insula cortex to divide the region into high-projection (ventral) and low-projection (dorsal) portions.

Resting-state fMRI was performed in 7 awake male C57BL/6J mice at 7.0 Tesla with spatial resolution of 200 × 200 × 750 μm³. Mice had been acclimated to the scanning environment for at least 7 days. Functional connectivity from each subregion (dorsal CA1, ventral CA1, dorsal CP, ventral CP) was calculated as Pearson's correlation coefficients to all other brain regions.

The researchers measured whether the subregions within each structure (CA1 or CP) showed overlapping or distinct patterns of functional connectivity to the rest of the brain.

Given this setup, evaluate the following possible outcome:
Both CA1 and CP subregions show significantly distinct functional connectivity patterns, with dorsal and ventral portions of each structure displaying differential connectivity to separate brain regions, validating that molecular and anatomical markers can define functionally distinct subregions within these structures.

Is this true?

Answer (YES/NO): YES